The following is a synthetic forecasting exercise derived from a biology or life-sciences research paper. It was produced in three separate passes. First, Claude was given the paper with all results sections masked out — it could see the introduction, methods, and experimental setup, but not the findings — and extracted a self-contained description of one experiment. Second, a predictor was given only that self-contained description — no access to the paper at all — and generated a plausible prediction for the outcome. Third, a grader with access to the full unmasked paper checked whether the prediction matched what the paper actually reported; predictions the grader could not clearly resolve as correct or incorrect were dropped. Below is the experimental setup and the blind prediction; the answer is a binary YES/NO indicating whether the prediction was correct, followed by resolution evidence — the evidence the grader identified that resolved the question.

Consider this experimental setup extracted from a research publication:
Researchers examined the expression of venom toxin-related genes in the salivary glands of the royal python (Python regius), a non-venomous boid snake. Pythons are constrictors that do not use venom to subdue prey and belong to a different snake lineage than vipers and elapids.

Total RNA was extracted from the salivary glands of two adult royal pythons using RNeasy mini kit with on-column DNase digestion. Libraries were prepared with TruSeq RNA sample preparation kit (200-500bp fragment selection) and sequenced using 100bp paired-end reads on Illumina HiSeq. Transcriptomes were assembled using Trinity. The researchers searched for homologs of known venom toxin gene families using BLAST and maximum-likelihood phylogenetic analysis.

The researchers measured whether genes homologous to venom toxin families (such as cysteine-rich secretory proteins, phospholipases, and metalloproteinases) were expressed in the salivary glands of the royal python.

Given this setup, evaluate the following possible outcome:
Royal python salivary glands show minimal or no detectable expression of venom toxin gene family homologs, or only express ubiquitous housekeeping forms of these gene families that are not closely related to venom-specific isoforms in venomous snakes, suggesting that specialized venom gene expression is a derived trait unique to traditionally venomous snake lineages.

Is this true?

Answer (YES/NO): NO